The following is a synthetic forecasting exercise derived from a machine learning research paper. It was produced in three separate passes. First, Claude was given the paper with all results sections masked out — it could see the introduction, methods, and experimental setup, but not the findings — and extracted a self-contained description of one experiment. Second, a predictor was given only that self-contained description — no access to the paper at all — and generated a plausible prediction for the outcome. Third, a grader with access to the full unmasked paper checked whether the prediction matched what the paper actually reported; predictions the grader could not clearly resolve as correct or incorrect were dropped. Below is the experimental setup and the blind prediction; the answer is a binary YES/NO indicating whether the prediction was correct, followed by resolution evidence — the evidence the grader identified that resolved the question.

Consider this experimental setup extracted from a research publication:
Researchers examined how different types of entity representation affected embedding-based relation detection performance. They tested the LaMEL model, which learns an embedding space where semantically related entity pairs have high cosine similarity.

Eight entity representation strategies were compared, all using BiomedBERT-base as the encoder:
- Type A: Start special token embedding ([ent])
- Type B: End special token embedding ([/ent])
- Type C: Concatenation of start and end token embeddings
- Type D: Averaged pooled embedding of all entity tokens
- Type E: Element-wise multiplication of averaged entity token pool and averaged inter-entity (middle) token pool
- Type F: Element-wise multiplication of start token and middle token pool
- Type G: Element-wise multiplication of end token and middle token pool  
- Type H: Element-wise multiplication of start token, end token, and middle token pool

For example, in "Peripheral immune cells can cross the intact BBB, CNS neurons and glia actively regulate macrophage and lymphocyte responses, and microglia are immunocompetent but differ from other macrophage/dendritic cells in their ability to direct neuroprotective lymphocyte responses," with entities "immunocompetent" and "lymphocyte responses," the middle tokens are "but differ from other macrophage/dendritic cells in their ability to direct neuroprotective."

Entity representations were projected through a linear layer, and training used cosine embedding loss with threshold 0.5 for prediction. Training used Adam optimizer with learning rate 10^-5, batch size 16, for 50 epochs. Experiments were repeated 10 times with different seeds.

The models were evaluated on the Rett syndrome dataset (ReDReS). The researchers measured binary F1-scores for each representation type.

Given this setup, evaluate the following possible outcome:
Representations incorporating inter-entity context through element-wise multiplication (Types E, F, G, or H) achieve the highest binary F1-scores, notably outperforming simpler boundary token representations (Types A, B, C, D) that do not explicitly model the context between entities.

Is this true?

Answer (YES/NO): NO